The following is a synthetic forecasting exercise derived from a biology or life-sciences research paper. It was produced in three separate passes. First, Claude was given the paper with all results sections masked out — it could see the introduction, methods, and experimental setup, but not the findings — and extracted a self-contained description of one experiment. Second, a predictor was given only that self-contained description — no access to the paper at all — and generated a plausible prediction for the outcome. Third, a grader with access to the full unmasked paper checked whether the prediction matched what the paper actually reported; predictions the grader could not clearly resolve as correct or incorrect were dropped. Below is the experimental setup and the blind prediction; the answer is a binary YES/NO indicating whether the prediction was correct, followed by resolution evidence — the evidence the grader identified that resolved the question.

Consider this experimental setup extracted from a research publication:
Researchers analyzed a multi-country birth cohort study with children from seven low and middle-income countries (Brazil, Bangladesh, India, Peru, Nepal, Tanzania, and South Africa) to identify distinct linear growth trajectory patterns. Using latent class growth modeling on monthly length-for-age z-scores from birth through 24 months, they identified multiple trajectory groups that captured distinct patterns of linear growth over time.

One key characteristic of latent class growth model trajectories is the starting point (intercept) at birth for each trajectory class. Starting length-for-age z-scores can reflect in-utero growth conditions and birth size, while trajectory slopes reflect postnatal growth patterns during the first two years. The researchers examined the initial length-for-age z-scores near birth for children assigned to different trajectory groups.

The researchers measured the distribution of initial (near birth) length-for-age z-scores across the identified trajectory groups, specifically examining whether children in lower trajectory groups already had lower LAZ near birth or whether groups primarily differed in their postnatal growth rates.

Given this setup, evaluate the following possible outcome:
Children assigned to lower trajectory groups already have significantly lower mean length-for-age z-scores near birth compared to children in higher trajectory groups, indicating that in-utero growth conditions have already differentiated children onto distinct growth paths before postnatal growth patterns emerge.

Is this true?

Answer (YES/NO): YES